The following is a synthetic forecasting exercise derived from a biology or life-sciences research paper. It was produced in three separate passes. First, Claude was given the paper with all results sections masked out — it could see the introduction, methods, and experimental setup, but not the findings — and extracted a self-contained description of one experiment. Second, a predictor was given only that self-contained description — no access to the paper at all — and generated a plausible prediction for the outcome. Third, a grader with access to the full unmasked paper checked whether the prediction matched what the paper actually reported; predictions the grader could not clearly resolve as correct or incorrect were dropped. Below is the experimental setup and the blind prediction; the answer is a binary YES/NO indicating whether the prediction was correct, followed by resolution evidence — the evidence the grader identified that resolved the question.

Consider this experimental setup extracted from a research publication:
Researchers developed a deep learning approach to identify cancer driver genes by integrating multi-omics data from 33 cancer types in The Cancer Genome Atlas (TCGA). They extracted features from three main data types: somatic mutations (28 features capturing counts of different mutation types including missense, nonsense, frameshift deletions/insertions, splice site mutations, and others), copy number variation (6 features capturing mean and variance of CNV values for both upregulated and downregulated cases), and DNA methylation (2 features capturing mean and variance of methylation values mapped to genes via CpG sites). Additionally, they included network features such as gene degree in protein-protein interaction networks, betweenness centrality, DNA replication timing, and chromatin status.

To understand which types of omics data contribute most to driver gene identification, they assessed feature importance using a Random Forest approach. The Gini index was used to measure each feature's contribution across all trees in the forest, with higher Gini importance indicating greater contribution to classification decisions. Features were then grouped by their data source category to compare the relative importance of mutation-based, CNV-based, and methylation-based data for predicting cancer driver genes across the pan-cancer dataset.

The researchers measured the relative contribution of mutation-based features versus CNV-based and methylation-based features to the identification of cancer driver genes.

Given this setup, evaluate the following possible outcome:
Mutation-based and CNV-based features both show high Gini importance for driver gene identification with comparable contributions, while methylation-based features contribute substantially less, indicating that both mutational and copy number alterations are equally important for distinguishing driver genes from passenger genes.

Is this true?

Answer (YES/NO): NO